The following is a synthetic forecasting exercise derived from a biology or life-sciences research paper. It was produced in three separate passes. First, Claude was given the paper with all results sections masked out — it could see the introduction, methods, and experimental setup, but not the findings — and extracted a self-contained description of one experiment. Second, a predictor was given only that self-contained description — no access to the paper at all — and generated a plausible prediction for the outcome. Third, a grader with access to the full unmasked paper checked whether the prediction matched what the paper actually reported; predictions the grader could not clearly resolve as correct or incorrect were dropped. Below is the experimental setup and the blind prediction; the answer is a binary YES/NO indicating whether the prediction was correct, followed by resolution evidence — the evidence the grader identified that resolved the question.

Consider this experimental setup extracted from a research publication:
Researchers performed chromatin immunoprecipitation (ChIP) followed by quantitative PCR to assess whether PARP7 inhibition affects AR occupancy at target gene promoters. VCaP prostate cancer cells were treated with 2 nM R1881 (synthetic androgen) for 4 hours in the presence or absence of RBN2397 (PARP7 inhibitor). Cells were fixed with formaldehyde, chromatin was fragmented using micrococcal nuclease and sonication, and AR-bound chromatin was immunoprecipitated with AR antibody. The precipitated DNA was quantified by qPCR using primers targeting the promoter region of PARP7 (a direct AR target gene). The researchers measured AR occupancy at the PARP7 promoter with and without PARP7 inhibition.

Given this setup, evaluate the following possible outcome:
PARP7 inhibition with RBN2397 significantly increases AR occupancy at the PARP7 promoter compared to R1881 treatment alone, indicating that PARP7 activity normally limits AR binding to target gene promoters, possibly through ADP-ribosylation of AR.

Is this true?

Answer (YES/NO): YES